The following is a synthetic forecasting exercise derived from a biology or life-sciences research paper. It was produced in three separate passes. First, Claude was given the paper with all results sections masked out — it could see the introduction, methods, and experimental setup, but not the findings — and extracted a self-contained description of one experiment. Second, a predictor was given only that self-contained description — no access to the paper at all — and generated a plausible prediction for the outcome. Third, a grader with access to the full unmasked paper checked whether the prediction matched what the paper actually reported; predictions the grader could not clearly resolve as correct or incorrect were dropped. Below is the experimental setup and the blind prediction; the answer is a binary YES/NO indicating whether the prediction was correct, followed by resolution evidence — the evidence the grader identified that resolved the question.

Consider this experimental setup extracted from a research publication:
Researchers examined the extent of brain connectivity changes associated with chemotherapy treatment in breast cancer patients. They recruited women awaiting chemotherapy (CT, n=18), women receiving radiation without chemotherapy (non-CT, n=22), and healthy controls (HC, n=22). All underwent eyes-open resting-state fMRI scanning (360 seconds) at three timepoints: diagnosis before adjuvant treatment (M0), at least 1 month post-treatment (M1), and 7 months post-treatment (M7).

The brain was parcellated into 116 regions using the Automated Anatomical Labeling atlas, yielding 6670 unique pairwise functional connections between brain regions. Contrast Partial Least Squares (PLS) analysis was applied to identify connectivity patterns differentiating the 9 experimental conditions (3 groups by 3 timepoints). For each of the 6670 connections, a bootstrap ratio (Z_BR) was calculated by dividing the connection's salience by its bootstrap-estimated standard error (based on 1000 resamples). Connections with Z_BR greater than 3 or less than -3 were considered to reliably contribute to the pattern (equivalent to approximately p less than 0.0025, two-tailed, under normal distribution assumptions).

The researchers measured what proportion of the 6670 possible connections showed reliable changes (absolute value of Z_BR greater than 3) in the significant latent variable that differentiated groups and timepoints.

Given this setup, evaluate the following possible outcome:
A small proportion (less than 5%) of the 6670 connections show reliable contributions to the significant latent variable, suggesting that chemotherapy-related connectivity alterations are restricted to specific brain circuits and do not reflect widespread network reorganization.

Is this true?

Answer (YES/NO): NO